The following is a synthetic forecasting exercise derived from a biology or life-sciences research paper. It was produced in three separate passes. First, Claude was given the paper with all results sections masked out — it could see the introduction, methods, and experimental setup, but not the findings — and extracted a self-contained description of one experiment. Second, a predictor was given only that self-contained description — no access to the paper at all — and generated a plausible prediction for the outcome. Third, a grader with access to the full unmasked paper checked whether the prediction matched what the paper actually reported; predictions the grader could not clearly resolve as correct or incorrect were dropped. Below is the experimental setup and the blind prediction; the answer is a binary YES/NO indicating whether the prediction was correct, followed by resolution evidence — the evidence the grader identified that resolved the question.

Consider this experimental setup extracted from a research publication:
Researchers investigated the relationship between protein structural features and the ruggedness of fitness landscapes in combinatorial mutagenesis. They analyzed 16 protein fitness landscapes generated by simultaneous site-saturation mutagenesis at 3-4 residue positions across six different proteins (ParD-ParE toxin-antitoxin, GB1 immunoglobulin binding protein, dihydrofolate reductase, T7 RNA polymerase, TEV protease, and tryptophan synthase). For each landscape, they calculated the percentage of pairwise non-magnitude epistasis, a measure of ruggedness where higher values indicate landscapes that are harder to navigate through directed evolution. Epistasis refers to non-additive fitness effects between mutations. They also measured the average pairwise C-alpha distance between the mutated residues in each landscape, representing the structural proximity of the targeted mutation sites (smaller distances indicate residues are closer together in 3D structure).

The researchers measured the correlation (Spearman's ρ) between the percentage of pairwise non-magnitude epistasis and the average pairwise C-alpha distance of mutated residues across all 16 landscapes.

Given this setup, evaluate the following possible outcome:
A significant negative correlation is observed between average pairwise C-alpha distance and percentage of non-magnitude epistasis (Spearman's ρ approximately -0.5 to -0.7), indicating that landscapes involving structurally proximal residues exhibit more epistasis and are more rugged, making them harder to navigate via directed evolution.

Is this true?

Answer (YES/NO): NO